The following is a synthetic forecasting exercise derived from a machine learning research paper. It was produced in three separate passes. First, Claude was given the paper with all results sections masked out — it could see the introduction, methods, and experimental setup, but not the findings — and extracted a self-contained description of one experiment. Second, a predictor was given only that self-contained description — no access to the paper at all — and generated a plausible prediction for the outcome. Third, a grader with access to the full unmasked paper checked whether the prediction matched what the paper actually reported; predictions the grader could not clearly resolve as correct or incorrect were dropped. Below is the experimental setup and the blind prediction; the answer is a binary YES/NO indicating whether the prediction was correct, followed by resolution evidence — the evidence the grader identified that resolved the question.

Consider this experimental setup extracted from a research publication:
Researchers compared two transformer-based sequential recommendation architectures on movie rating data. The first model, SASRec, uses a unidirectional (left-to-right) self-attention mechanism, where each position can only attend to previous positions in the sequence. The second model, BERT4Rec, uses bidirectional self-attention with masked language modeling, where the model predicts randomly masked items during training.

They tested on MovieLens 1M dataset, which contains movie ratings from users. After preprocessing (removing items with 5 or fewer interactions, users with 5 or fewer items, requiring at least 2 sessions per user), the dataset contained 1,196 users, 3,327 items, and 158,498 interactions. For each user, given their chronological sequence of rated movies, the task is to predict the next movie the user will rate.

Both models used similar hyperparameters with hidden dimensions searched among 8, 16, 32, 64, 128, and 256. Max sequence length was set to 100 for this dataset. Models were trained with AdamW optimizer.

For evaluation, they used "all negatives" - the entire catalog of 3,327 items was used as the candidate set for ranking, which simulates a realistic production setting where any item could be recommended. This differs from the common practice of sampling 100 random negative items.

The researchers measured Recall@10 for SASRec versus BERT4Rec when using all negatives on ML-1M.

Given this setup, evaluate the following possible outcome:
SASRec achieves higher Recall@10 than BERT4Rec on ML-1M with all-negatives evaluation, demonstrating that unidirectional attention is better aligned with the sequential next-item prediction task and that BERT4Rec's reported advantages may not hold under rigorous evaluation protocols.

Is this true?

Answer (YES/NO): YES